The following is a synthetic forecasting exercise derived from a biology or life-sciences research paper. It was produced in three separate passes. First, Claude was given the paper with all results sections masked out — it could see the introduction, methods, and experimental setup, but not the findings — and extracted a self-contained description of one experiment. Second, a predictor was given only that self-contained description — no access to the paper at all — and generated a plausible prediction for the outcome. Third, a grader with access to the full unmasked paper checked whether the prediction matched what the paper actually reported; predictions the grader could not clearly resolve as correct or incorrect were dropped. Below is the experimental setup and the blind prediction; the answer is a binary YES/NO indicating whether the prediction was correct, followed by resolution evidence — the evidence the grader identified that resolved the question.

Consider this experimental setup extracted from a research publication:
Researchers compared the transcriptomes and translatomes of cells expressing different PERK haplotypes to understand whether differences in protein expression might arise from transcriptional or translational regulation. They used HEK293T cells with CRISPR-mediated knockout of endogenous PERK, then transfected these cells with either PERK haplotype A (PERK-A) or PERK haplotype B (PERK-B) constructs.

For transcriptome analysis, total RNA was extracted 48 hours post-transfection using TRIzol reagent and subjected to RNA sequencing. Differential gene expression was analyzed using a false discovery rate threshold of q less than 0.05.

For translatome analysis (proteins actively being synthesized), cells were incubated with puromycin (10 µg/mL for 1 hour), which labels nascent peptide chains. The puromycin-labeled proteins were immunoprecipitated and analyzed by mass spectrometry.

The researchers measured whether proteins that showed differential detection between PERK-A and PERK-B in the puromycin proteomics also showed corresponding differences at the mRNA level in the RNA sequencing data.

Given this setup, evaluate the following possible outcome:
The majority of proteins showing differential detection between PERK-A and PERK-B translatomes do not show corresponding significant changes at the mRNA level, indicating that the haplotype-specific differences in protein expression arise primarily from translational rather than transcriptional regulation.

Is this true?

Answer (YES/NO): YES